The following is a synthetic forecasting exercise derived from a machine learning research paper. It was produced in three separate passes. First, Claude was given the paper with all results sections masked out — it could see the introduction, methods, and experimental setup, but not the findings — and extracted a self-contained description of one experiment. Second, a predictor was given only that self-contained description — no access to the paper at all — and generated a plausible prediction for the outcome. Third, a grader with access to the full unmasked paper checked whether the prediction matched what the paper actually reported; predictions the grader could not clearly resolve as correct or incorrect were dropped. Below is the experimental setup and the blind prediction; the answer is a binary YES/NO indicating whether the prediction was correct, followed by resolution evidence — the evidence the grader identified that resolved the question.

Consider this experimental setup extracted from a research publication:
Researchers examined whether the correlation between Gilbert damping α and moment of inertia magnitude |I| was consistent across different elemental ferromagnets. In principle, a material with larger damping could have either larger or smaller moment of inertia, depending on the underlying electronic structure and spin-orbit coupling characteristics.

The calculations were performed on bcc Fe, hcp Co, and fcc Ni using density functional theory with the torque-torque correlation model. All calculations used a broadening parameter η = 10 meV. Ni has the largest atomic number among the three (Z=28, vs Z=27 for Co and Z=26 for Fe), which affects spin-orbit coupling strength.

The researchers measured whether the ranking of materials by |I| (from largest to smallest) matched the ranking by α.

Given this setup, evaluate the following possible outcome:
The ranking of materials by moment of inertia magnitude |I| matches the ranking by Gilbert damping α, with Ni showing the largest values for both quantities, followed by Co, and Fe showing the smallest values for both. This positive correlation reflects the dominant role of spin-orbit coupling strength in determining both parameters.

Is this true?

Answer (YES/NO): NO